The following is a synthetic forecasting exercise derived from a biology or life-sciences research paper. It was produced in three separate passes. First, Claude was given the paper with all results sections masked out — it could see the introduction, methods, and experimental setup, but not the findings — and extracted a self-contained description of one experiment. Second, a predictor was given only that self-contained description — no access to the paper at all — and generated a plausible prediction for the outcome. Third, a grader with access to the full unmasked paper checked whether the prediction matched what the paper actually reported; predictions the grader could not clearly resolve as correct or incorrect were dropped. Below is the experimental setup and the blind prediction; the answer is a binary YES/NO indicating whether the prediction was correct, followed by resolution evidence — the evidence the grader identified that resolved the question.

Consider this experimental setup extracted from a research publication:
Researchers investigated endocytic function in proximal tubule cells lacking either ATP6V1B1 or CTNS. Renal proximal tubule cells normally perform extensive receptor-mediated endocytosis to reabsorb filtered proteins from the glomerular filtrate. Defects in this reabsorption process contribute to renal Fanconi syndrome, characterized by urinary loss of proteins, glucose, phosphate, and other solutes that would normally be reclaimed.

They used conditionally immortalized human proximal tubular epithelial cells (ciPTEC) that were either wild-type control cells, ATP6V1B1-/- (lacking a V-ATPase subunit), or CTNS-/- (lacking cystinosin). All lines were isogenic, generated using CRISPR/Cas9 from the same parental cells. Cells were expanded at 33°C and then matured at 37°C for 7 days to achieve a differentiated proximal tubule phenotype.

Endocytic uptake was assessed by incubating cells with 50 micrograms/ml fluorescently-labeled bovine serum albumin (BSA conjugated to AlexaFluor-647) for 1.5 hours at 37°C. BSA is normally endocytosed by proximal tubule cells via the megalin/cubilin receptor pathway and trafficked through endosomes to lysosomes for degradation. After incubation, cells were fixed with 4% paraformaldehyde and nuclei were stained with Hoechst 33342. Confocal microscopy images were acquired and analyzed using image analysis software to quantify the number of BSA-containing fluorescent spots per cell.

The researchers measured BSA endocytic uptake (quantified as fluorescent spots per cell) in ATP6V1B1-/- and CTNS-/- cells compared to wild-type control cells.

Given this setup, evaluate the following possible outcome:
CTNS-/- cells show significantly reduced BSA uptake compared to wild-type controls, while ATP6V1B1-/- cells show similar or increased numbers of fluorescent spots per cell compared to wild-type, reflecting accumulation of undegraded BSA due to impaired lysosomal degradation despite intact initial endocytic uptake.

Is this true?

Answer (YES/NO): NO